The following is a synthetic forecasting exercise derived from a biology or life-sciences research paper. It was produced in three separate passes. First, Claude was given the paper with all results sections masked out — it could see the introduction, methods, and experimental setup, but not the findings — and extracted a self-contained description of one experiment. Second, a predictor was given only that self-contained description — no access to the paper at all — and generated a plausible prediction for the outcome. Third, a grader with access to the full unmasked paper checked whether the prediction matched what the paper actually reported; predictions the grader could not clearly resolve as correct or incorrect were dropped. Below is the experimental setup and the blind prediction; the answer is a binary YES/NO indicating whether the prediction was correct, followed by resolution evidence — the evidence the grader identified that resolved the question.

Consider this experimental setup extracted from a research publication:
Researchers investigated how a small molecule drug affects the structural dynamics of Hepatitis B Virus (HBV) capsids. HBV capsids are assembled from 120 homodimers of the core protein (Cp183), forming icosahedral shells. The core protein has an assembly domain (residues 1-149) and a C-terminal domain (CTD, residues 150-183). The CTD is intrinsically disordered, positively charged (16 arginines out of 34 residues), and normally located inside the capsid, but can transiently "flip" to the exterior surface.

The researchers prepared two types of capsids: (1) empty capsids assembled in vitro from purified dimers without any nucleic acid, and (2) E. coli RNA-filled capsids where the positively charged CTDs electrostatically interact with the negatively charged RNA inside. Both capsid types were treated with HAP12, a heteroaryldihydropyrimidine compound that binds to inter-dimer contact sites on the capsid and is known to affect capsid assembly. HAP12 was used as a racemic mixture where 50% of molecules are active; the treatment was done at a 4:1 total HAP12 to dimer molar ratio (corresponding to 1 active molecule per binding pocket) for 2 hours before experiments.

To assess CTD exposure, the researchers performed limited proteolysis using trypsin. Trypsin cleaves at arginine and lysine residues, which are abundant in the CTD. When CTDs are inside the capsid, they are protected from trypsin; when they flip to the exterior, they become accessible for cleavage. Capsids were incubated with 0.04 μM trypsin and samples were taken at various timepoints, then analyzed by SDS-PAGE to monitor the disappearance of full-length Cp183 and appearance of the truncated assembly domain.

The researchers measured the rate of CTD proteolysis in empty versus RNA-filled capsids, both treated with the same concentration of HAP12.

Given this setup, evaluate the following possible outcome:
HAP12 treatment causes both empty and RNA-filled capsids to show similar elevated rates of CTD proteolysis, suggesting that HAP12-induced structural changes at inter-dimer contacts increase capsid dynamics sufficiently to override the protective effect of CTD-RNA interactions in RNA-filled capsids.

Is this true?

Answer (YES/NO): NO